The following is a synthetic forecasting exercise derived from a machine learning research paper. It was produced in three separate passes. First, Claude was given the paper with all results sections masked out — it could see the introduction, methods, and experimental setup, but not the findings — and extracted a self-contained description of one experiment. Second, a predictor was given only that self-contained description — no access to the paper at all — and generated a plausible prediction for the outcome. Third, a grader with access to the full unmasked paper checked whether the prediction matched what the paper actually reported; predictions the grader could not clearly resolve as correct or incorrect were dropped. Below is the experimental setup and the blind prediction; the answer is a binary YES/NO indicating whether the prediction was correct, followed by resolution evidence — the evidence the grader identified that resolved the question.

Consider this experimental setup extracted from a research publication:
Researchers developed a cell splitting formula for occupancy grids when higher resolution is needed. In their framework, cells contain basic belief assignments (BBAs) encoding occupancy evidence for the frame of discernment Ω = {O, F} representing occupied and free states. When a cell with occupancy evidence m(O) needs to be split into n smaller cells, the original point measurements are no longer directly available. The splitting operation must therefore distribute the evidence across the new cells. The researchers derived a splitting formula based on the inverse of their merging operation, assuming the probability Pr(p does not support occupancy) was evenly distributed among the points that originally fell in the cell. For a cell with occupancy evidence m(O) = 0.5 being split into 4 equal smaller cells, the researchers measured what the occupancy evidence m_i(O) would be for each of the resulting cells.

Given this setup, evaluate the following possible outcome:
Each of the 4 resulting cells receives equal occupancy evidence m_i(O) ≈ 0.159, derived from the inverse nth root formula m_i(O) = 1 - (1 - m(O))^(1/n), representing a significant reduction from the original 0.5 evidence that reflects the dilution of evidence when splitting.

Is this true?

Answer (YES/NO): YES